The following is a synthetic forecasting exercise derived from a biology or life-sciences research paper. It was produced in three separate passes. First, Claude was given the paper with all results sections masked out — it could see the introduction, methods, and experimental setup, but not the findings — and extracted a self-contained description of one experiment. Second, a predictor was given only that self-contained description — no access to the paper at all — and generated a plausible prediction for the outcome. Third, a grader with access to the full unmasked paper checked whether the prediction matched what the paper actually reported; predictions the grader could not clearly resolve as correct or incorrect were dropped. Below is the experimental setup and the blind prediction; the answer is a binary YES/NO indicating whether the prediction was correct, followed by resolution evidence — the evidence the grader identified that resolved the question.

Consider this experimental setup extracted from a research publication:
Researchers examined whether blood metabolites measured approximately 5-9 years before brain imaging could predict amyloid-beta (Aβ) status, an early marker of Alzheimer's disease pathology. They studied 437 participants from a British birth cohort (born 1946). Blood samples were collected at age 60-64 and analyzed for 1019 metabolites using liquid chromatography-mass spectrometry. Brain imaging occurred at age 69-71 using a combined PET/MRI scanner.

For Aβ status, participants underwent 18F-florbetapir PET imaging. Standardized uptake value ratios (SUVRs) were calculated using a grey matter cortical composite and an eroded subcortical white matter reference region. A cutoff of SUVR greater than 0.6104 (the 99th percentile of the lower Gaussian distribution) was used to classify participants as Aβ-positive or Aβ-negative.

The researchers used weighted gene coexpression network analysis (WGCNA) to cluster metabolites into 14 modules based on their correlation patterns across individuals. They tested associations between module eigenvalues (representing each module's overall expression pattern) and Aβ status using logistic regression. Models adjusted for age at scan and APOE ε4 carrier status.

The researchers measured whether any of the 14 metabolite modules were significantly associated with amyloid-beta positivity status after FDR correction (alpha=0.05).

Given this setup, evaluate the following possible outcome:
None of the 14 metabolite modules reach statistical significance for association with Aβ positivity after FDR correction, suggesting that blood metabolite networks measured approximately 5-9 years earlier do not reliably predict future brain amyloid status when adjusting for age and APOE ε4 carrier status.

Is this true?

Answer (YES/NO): YES